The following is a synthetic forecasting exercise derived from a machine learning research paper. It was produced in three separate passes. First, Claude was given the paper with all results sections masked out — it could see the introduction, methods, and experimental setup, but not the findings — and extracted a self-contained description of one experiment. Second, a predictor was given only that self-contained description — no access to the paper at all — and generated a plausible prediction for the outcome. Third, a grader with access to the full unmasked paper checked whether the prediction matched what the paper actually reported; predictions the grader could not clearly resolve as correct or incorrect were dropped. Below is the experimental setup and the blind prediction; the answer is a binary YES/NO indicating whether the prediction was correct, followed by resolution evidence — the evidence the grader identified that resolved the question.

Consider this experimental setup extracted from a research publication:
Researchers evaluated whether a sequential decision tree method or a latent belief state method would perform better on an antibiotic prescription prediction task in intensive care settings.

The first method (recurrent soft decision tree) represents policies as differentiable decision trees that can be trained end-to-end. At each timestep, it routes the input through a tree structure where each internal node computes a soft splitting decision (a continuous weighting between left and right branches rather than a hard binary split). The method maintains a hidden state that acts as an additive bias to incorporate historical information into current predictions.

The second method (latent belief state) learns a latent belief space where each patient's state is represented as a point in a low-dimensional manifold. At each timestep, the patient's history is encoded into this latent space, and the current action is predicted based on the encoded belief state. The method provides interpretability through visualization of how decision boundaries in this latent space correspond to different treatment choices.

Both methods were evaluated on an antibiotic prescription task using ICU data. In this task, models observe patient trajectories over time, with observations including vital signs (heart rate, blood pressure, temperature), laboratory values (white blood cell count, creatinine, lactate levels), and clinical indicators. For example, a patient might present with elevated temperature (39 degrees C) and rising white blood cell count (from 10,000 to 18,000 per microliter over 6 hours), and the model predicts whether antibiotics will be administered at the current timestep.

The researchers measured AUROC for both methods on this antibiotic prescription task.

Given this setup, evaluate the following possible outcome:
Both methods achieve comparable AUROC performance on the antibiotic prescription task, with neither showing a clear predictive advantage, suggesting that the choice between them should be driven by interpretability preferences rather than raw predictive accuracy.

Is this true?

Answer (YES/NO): YES